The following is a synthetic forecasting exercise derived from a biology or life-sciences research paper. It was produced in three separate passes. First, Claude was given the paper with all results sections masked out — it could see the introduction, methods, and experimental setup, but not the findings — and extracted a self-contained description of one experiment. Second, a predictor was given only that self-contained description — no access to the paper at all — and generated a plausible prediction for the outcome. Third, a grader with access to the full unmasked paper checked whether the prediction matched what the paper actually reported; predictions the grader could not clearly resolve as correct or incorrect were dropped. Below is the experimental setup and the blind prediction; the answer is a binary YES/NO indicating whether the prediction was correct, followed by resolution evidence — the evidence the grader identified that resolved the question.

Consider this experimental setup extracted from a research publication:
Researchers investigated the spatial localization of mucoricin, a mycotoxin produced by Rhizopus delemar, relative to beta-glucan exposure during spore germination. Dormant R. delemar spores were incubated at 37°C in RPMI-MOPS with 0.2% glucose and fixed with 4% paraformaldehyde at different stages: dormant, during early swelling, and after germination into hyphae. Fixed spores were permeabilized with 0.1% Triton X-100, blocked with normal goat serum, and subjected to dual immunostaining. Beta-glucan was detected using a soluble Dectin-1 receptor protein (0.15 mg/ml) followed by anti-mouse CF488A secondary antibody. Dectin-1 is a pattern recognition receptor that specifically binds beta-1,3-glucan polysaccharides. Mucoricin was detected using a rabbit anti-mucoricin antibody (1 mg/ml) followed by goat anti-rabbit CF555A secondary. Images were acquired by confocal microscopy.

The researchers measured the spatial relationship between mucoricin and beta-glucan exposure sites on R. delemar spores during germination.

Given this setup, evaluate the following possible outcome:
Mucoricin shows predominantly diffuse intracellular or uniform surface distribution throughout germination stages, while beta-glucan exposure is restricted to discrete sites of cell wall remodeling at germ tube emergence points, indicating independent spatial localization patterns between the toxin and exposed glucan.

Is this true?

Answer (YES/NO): NO